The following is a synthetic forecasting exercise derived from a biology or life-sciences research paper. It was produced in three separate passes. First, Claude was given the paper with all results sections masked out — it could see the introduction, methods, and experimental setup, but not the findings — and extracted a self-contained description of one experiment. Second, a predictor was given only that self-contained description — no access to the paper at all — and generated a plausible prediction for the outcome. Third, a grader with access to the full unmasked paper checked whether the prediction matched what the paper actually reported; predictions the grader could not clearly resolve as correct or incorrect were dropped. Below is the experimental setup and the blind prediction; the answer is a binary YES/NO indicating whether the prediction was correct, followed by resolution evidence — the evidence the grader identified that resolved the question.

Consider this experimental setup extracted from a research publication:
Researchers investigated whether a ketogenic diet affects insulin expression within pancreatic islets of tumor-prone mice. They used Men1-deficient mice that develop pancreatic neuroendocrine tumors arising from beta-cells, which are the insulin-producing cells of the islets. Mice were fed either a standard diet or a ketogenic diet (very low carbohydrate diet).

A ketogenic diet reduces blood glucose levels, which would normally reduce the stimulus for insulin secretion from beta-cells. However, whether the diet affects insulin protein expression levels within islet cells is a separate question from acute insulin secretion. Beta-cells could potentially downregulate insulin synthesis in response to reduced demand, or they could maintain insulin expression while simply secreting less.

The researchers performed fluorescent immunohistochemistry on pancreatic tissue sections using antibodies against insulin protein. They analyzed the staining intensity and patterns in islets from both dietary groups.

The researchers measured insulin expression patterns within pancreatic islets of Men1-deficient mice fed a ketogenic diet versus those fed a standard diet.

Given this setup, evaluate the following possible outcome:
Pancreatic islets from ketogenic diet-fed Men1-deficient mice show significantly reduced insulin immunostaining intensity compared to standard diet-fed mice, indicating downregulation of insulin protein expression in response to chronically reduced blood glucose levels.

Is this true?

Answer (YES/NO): NO